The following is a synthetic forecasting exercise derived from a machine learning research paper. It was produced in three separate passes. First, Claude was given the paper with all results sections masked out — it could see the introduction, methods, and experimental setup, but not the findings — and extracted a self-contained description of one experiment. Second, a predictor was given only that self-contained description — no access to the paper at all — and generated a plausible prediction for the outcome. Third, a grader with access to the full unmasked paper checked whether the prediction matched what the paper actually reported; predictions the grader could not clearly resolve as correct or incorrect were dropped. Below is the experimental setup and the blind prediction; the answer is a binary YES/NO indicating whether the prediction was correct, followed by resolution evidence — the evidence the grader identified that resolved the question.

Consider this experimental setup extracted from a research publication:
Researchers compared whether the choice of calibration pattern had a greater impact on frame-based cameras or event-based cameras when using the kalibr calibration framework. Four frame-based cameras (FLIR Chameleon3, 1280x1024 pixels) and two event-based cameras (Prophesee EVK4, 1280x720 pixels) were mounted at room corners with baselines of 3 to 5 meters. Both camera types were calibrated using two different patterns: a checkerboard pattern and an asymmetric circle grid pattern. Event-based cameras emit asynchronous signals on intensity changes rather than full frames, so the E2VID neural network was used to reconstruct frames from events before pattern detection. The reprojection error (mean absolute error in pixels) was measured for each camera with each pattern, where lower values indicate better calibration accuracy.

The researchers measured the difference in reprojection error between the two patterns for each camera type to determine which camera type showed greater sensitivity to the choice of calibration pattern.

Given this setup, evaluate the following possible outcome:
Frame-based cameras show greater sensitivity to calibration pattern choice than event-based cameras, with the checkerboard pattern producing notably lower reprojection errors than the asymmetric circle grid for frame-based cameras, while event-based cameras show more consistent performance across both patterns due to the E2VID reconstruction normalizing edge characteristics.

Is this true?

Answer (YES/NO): NO